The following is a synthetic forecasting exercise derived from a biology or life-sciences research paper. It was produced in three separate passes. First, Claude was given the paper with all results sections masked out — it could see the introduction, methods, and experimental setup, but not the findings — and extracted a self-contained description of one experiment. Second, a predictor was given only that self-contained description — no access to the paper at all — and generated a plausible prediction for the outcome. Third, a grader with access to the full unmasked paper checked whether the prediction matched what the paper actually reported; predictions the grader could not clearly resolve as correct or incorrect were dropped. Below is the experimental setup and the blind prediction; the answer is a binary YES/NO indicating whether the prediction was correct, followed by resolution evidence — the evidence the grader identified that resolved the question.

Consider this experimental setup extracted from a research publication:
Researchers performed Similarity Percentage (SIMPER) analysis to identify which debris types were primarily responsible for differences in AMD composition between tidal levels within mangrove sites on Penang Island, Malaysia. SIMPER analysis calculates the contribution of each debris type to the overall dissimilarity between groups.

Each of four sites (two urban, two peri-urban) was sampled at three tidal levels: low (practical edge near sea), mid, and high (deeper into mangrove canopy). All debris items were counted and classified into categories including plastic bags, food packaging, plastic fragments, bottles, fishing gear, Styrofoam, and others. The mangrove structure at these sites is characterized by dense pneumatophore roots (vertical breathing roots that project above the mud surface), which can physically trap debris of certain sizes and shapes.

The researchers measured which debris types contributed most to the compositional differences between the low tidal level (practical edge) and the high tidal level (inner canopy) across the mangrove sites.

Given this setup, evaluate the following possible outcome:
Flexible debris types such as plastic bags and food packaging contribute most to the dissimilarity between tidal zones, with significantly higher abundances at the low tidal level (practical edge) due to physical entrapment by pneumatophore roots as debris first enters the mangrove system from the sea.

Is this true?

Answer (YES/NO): NO